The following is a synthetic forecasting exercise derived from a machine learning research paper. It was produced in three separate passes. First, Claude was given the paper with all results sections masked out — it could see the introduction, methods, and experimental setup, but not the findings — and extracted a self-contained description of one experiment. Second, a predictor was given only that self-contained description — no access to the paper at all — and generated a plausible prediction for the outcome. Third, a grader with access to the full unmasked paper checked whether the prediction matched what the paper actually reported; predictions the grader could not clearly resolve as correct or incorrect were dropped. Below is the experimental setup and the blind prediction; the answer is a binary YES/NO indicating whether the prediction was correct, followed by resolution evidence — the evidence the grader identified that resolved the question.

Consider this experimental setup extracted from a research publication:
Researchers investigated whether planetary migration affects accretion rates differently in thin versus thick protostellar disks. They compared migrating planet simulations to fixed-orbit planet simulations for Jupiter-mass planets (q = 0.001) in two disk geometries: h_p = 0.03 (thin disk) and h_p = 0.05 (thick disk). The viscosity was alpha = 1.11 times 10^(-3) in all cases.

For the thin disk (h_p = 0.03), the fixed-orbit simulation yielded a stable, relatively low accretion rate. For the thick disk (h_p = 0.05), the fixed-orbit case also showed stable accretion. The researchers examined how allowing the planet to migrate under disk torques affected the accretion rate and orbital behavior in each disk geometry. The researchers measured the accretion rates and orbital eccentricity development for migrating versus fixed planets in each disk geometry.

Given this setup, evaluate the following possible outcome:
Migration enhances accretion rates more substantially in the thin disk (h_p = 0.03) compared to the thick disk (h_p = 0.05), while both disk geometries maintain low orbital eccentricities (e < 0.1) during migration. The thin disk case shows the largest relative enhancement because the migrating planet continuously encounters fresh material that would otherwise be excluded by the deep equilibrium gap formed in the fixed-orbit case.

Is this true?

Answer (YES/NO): NO